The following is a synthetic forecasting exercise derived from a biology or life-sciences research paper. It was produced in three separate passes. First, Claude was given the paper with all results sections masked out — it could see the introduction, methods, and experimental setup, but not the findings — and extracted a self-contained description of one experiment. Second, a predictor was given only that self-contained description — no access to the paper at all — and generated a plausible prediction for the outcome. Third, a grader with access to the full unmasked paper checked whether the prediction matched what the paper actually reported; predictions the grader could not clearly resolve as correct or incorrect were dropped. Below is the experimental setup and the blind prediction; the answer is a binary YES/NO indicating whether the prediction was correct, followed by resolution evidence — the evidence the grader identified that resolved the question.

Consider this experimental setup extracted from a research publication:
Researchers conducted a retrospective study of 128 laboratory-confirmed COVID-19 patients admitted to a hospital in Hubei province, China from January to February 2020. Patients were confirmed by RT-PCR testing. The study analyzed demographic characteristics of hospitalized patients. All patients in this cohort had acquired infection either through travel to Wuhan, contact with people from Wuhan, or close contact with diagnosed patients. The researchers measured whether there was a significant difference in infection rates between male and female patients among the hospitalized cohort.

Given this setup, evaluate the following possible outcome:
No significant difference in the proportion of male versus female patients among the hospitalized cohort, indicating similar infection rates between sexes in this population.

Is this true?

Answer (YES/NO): YES